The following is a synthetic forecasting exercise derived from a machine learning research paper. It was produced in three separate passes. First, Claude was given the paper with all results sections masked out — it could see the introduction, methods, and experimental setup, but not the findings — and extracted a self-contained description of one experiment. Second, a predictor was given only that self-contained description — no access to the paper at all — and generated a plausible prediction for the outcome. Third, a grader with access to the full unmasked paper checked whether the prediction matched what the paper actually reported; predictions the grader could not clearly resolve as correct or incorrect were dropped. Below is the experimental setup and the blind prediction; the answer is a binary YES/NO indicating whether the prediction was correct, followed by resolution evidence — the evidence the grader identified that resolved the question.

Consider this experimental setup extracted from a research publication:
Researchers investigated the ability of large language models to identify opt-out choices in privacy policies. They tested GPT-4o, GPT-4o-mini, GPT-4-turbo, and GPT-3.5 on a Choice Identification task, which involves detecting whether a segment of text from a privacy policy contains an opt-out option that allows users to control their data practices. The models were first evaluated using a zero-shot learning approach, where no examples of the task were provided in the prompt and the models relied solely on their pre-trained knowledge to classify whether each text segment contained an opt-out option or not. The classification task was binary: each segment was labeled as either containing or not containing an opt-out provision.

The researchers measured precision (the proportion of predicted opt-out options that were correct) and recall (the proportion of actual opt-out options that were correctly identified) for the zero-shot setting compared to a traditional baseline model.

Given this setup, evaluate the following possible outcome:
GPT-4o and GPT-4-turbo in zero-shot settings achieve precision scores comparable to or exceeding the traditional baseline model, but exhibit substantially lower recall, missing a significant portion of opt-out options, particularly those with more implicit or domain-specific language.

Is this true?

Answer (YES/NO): NO